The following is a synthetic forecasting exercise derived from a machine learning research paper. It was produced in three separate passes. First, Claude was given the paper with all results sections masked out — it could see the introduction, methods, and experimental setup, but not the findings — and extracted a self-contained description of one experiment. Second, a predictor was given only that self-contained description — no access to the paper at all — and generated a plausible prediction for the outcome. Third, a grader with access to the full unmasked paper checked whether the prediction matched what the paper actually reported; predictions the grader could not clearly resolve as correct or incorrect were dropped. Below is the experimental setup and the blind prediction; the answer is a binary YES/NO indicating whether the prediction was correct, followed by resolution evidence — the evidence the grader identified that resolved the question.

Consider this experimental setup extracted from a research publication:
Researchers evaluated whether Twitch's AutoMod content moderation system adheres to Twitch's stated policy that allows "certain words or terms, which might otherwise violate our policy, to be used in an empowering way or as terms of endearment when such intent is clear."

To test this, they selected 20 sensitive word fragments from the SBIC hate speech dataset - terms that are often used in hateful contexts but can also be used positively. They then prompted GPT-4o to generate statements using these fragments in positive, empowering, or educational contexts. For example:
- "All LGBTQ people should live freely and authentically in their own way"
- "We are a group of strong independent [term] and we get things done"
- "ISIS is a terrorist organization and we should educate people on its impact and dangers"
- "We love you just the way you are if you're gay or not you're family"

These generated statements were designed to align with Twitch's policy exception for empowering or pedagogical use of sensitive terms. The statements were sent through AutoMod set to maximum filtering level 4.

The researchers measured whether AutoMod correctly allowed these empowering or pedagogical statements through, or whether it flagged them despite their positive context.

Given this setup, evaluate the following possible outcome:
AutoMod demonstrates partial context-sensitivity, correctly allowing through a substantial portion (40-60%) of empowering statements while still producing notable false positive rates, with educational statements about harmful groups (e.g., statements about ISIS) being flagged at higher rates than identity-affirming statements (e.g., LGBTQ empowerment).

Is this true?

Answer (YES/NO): NO